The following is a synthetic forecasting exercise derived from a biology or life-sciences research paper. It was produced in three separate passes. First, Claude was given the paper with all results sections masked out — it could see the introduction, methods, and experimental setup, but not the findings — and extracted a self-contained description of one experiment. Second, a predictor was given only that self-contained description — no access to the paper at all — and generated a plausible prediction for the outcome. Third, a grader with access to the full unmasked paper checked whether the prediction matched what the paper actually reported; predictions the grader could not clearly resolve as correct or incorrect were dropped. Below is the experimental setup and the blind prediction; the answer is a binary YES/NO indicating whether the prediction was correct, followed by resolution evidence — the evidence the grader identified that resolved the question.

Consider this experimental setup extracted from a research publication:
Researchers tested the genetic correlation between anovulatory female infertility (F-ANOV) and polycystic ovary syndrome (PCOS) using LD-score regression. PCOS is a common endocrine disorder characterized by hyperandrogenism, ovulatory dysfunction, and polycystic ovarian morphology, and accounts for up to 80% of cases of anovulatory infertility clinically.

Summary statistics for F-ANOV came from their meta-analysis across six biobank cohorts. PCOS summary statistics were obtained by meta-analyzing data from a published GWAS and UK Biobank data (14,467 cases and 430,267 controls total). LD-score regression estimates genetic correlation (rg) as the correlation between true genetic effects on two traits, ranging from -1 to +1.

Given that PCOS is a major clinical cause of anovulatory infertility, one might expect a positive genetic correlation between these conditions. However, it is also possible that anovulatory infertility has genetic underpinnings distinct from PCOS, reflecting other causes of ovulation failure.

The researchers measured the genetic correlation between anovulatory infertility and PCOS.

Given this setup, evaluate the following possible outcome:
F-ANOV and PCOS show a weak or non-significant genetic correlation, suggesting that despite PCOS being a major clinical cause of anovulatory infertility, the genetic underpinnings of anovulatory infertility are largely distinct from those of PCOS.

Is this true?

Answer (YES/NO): NO